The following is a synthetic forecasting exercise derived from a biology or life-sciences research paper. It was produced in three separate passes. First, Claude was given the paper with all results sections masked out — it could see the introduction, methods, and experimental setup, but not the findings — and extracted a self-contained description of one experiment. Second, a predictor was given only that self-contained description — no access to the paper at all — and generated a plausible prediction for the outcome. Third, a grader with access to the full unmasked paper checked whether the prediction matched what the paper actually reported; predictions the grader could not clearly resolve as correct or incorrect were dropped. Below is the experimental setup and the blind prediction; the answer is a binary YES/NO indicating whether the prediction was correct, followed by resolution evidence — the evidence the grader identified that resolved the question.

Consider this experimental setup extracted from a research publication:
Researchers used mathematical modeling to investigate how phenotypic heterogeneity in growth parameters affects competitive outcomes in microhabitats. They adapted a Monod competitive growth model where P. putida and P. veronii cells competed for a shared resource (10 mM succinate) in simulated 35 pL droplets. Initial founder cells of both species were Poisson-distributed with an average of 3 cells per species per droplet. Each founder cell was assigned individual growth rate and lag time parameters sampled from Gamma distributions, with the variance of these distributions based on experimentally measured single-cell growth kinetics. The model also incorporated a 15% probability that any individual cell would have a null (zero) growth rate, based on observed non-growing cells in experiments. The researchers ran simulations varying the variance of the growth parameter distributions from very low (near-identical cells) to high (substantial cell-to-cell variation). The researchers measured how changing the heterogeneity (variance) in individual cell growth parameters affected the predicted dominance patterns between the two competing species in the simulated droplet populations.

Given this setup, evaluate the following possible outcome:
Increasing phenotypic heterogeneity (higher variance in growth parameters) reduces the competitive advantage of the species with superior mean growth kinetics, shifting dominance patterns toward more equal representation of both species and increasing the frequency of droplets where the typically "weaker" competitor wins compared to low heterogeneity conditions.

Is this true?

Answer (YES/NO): YES